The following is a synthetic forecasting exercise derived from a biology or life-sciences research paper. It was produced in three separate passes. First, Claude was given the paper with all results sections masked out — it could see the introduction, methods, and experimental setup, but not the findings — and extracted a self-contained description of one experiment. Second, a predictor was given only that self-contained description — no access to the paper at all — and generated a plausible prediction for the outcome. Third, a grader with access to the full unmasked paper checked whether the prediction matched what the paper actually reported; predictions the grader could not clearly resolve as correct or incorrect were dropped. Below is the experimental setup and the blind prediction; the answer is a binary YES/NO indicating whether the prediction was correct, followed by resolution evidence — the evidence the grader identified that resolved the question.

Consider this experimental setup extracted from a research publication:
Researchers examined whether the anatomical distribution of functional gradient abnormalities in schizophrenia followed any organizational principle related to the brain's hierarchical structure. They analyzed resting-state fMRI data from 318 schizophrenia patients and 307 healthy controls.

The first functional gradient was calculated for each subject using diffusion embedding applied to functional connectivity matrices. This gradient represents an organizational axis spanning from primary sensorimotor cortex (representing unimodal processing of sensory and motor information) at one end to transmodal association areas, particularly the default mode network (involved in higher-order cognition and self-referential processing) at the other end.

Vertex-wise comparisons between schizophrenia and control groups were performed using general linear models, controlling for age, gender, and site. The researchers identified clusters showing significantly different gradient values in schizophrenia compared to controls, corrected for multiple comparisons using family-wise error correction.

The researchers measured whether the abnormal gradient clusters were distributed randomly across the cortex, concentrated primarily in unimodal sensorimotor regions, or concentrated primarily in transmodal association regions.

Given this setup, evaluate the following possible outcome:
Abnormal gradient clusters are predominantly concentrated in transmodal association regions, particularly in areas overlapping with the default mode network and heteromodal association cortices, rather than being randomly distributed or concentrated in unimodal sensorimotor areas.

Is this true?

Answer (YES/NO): NO